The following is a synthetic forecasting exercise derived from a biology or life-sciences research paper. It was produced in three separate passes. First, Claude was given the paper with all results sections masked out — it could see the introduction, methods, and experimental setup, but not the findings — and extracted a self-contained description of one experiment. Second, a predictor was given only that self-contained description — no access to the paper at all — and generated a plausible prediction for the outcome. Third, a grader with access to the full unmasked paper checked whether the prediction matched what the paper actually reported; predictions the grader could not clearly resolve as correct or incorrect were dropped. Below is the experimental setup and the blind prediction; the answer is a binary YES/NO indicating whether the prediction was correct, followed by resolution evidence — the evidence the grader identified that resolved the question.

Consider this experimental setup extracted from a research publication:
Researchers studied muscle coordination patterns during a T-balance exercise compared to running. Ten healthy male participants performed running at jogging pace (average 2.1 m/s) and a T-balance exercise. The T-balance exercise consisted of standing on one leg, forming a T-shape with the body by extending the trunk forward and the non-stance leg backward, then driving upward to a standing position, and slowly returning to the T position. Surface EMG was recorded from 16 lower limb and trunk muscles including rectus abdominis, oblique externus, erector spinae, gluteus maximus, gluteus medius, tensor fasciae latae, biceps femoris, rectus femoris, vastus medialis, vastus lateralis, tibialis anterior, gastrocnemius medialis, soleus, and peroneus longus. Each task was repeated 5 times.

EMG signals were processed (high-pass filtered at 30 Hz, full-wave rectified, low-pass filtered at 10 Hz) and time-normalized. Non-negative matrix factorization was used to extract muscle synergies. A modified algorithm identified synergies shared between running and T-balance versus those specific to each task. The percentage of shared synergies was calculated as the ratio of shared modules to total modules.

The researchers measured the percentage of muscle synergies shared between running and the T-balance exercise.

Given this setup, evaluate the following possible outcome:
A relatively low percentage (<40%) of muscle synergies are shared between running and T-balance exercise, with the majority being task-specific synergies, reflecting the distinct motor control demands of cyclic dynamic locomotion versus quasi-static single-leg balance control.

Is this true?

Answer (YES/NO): NO